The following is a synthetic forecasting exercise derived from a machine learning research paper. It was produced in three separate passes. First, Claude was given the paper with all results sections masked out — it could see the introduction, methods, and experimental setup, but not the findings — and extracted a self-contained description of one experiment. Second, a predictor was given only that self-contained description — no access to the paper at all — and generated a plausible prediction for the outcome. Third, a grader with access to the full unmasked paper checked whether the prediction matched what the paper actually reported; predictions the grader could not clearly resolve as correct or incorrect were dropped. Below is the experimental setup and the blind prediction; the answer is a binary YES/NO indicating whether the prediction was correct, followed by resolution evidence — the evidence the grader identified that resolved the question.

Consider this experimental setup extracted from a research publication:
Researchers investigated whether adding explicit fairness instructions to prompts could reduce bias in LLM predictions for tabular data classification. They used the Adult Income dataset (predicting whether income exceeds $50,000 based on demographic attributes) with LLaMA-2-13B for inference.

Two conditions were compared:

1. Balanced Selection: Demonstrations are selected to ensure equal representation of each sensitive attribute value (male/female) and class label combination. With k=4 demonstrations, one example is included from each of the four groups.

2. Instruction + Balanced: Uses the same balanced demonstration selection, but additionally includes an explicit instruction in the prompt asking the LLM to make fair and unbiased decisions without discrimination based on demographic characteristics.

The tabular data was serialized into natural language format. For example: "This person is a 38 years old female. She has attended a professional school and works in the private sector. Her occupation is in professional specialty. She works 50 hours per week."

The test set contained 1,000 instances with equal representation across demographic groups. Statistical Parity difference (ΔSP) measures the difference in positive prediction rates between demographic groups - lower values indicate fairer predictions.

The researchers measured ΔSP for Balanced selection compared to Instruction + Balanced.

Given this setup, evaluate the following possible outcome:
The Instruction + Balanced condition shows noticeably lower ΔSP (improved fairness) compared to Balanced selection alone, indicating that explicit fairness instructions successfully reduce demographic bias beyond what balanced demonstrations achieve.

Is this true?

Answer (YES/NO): NO